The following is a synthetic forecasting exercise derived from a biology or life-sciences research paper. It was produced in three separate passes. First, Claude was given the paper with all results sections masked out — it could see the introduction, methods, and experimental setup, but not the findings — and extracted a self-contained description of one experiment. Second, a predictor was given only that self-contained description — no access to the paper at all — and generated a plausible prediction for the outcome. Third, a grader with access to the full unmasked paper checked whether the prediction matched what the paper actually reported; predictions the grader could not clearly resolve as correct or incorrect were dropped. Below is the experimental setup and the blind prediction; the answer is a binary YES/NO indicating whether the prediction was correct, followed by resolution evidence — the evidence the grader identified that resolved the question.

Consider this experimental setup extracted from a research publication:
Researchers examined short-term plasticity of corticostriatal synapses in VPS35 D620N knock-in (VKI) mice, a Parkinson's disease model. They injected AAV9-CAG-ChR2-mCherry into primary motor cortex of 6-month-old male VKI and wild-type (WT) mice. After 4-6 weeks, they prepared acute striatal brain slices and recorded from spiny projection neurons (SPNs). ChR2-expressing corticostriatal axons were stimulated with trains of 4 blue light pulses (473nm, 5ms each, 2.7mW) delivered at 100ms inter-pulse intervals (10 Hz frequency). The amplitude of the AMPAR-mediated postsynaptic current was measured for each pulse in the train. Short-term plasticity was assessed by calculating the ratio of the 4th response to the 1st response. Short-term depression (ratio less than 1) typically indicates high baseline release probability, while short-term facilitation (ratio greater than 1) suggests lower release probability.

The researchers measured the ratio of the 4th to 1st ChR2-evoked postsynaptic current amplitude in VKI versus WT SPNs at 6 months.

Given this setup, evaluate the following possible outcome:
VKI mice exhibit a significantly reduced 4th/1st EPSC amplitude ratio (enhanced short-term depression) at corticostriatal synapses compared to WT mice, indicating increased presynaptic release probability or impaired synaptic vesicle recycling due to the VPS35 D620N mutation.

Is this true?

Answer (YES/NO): YES